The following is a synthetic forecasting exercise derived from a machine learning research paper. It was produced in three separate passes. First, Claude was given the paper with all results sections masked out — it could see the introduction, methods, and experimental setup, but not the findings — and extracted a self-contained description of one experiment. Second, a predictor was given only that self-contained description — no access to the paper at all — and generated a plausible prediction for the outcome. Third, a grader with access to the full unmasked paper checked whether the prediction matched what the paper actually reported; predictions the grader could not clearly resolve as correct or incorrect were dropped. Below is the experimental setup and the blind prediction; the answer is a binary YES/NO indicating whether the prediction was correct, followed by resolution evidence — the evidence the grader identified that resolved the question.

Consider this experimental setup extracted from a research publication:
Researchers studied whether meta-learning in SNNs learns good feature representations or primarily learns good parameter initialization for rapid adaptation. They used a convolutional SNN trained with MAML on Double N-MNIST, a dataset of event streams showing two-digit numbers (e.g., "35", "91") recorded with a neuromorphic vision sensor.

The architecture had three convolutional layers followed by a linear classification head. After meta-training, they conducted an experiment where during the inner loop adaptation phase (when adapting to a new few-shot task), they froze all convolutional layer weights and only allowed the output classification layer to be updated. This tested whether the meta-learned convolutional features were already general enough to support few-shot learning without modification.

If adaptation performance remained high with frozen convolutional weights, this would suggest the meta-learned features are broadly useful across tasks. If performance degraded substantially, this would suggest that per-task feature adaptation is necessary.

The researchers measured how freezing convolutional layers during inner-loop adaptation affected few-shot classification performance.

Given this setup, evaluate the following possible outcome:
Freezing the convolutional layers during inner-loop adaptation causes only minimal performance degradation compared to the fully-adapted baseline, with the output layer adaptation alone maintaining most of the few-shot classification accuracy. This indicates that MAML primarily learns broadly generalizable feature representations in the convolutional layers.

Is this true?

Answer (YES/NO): YES